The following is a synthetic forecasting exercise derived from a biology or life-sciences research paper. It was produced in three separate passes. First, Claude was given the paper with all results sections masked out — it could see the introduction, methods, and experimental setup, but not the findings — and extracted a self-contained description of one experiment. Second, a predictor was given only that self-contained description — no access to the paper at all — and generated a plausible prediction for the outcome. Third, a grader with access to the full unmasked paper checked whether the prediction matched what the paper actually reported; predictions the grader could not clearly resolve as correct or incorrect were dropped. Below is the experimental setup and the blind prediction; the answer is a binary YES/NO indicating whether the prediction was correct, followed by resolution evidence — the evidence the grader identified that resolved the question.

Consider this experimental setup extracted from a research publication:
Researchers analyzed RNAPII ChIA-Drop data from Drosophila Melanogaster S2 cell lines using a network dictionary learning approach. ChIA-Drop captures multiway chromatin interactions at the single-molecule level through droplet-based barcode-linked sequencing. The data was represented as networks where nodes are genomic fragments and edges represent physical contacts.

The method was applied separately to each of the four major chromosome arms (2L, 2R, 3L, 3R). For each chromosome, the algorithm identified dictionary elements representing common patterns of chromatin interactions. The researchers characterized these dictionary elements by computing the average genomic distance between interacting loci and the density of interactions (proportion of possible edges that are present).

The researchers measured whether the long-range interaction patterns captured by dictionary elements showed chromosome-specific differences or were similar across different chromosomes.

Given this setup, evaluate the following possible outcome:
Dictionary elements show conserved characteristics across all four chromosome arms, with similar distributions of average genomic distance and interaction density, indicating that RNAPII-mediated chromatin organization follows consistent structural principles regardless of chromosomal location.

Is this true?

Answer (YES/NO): NO